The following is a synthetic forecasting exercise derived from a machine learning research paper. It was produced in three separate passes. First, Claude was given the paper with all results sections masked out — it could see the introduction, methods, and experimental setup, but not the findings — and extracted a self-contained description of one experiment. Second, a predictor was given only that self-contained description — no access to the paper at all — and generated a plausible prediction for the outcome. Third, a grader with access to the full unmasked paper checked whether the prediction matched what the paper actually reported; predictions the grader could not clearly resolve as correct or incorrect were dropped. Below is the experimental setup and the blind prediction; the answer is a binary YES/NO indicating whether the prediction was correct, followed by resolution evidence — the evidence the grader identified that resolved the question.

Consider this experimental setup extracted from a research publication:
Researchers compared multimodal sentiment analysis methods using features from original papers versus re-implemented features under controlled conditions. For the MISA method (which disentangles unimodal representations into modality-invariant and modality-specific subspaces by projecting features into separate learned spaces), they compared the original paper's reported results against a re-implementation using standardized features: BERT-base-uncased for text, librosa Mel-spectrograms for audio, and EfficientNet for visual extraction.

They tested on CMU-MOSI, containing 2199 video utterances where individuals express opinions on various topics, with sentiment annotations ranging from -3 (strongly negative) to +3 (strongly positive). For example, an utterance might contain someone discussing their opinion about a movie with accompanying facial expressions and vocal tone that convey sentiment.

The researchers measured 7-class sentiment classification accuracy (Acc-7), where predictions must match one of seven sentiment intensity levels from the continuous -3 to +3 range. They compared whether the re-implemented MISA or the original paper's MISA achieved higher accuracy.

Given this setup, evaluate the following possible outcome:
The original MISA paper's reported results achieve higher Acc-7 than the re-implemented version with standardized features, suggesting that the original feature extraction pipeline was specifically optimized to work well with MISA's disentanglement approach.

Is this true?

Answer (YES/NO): NO